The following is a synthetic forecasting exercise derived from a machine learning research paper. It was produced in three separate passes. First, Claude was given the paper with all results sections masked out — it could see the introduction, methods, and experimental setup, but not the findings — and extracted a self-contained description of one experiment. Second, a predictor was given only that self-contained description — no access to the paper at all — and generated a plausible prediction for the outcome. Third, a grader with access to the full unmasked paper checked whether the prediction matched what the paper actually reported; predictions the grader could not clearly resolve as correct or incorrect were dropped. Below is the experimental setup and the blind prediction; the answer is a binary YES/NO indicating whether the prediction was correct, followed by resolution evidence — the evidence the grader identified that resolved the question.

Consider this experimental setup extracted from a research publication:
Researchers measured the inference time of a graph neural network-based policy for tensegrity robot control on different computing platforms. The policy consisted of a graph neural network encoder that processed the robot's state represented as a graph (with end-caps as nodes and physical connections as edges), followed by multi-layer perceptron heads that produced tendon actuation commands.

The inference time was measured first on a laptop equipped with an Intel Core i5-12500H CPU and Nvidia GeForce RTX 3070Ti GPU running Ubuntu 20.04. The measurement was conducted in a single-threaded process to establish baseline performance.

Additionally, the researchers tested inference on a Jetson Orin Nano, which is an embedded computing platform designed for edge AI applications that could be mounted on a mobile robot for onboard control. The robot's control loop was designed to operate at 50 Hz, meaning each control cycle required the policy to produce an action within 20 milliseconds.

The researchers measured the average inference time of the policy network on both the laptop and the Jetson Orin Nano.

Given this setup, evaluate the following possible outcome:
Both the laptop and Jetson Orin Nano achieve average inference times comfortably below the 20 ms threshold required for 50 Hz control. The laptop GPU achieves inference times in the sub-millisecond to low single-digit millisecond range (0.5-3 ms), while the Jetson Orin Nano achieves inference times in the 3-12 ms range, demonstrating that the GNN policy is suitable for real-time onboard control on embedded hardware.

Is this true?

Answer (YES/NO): YES